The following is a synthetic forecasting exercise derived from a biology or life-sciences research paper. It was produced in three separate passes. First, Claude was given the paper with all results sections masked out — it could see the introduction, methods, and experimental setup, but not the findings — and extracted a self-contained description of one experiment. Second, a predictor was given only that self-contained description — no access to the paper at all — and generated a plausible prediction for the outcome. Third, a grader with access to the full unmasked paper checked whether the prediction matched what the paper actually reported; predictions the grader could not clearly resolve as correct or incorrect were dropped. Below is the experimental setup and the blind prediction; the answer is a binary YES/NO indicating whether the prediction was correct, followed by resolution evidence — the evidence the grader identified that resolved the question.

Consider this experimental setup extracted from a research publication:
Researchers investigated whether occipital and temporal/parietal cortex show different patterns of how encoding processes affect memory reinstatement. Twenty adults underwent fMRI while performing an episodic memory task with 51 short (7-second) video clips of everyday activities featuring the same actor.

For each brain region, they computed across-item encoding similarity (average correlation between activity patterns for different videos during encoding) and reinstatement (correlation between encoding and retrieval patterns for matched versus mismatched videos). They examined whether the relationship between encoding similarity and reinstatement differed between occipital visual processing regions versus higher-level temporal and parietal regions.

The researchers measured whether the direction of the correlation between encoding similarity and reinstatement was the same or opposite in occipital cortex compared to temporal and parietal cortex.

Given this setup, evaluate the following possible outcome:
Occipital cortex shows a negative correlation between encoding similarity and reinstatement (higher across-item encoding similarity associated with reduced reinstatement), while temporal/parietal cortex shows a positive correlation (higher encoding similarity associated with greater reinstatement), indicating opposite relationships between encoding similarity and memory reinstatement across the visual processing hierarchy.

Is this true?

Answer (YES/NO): YES